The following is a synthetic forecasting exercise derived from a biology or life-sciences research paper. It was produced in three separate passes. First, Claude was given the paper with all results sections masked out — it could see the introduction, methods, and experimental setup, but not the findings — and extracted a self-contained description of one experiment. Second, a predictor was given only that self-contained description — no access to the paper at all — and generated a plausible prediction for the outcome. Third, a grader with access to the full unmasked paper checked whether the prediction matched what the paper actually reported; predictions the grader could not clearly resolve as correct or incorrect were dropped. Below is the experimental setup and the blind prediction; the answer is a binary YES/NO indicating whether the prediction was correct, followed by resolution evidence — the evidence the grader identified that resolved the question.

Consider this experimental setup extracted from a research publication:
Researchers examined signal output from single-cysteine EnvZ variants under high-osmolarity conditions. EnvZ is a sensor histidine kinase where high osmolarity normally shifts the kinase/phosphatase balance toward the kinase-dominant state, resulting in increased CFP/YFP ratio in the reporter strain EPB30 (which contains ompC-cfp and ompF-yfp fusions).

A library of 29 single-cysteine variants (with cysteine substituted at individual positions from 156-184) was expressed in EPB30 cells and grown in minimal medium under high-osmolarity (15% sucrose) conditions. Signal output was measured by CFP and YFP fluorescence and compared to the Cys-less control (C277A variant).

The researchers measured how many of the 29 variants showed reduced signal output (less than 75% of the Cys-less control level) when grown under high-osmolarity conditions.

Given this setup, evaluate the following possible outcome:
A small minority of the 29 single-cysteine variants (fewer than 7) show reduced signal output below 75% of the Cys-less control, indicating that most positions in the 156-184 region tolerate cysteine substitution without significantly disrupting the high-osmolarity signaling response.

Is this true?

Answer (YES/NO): NO